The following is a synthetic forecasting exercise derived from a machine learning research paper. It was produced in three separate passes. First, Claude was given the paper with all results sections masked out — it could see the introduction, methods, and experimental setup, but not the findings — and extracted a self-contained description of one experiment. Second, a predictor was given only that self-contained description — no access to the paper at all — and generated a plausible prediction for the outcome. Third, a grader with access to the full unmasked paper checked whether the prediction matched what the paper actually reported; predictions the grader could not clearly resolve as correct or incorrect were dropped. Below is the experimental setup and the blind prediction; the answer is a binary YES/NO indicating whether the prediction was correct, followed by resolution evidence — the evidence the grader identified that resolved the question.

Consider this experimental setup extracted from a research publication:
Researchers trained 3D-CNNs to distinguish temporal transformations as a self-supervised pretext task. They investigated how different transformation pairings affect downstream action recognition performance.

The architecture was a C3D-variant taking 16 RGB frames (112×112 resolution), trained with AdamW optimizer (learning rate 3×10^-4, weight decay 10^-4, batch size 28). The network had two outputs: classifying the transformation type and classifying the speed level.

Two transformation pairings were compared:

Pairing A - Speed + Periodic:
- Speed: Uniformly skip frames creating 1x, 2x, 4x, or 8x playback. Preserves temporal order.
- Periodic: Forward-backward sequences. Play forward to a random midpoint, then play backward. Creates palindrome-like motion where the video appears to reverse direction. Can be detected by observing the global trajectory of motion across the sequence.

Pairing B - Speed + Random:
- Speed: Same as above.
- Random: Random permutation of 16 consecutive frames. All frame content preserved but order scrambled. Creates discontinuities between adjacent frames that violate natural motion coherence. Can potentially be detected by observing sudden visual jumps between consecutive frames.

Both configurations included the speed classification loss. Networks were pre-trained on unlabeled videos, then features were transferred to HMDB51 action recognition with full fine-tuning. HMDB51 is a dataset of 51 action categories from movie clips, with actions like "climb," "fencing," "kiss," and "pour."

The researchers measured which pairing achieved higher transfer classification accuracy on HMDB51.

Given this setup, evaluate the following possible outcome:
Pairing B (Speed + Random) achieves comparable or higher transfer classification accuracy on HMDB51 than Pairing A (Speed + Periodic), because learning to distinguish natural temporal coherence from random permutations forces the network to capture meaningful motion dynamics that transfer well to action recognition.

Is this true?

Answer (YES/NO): NO